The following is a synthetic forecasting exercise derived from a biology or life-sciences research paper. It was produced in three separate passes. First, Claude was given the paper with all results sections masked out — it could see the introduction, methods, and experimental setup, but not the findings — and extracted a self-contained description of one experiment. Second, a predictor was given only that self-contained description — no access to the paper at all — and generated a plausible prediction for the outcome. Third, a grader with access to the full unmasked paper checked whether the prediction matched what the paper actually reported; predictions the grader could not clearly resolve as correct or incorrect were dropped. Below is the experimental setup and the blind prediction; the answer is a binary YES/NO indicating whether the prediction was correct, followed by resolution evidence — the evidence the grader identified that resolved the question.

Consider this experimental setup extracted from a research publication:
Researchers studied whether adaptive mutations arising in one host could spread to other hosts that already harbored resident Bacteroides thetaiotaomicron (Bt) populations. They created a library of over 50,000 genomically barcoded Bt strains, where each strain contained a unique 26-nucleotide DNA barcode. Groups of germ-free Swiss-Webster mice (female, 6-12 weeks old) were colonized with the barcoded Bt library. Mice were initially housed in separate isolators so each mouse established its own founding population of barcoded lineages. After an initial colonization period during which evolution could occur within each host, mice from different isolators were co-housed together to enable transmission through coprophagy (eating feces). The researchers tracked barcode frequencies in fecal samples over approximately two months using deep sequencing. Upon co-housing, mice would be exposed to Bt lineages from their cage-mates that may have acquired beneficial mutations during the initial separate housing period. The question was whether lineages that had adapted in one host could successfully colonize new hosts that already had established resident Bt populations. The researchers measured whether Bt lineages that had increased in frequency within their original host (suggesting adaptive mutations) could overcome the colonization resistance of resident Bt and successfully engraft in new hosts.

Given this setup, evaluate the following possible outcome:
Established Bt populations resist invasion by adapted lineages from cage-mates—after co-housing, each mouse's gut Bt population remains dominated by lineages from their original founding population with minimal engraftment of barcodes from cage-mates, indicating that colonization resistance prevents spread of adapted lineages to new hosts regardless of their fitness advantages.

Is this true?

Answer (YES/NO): NO